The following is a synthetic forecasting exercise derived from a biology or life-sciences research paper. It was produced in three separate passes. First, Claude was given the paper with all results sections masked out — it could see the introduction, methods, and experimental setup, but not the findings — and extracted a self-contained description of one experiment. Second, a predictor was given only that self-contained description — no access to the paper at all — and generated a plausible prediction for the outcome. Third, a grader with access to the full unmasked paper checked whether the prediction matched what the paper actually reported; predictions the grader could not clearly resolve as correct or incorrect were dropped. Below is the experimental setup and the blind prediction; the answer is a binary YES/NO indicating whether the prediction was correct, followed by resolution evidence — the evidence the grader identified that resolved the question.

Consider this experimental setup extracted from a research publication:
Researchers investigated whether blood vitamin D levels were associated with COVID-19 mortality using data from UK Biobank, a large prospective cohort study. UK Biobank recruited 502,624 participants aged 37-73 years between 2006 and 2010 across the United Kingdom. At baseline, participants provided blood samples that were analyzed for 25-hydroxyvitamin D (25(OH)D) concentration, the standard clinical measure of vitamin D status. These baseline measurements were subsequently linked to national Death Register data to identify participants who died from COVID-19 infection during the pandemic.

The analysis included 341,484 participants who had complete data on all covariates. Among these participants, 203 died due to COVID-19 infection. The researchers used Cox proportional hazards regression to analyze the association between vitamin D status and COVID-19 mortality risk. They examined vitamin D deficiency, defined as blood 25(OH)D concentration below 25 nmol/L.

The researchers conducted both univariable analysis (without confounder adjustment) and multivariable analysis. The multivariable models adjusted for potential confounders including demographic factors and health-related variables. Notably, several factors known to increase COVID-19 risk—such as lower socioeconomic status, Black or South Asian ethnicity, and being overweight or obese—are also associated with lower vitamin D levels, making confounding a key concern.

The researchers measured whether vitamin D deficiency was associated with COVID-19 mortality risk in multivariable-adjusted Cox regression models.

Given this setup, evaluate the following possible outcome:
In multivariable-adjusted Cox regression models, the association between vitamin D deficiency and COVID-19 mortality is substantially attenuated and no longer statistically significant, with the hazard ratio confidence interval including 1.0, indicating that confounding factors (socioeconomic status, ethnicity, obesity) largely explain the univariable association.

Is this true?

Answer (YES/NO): YES